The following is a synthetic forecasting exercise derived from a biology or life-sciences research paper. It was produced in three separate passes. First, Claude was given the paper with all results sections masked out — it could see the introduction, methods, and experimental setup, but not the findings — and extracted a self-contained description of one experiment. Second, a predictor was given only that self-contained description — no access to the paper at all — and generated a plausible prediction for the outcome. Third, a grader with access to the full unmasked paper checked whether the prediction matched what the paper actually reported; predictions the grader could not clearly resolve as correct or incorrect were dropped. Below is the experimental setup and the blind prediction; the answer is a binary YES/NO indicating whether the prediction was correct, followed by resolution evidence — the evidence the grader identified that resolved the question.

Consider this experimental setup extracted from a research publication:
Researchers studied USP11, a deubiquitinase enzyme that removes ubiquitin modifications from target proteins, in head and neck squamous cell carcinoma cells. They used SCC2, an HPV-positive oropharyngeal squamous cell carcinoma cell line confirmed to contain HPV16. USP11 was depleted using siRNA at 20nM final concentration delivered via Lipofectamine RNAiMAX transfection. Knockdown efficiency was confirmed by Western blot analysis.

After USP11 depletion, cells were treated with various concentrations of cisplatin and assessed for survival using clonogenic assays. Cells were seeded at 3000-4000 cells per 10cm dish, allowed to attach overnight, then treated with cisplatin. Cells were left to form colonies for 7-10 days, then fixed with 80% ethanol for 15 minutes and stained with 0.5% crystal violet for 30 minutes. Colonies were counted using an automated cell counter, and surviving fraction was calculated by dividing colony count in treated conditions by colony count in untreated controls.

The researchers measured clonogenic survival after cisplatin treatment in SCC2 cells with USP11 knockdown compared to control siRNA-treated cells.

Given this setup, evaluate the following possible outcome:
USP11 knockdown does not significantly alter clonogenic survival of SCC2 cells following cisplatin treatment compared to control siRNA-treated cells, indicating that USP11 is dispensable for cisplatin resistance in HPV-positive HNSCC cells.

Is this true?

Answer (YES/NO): YES